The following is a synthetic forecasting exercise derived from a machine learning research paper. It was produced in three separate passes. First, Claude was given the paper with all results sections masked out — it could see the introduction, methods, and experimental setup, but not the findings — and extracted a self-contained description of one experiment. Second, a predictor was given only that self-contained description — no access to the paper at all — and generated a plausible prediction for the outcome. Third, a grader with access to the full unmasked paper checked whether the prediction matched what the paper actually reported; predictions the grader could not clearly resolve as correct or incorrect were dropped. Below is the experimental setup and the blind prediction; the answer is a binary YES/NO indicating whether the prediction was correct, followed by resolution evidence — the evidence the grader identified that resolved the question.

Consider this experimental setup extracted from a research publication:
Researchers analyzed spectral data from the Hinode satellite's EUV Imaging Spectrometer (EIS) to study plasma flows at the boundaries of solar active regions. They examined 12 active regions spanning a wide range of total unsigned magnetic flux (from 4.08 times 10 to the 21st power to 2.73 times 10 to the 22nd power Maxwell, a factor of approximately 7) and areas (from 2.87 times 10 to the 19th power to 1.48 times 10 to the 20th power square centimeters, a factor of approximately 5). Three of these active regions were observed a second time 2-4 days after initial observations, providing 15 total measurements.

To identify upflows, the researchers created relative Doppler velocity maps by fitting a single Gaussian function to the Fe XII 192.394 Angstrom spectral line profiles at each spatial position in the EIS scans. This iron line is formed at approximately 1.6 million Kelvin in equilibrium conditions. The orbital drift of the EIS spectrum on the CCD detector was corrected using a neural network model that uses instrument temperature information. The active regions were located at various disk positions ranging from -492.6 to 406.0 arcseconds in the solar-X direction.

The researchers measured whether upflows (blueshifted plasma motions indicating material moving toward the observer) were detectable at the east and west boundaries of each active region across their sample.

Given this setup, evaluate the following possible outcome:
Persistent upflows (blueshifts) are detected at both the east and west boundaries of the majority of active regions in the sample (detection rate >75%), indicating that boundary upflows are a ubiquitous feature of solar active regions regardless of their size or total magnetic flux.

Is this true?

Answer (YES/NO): YES